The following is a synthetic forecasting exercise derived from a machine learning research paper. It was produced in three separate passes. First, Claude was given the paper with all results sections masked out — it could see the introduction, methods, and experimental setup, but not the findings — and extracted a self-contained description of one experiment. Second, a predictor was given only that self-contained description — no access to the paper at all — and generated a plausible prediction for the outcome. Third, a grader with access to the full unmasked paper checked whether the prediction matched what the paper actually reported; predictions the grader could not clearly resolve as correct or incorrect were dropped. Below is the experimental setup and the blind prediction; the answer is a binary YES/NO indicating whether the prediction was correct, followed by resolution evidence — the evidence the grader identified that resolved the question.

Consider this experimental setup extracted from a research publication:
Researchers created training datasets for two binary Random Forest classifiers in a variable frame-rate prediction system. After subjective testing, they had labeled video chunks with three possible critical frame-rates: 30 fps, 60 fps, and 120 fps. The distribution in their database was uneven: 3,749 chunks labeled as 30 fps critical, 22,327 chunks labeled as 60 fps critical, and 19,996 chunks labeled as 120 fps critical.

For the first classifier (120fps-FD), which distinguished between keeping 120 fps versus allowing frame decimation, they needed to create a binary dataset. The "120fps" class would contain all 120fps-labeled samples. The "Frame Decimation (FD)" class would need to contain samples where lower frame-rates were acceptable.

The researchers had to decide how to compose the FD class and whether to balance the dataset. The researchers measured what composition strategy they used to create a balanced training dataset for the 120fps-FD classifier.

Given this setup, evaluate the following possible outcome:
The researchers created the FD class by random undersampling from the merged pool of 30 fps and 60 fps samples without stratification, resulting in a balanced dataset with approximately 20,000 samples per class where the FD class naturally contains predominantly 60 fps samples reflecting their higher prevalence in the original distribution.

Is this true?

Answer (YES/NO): NO